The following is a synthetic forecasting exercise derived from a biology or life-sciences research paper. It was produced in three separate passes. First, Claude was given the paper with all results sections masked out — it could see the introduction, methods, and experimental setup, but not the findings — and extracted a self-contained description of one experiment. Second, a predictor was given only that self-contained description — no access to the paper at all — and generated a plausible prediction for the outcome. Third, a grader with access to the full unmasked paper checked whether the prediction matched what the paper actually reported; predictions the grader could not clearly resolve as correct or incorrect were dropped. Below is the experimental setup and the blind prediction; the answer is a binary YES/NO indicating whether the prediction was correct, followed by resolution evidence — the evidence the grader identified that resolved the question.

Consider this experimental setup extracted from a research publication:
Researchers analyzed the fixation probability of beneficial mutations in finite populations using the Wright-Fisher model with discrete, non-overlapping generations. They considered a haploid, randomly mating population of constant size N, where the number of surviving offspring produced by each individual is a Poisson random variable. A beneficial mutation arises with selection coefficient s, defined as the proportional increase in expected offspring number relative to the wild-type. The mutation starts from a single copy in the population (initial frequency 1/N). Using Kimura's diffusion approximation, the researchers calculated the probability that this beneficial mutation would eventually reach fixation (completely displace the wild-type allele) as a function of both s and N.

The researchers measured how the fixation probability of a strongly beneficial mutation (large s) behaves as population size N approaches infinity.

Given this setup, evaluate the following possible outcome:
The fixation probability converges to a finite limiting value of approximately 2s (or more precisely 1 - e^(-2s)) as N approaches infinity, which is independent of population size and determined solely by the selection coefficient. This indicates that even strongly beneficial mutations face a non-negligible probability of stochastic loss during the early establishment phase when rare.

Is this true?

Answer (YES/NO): YES